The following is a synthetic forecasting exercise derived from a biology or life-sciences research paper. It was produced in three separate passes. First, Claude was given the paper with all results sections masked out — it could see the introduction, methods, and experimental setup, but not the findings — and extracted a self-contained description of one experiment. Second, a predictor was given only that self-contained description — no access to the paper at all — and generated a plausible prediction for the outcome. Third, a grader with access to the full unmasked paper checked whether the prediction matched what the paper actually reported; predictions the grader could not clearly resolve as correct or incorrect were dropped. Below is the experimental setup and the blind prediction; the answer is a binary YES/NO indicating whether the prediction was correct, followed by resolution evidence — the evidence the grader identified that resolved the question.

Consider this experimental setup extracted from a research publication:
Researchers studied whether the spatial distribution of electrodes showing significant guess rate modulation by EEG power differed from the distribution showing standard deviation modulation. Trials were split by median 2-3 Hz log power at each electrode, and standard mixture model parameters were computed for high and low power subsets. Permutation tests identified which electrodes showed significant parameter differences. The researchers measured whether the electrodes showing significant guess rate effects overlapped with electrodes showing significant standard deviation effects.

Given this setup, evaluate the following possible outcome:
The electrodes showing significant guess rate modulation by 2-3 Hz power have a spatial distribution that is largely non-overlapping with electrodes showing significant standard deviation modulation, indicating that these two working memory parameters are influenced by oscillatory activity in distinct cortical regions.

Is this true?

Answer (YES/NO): YES